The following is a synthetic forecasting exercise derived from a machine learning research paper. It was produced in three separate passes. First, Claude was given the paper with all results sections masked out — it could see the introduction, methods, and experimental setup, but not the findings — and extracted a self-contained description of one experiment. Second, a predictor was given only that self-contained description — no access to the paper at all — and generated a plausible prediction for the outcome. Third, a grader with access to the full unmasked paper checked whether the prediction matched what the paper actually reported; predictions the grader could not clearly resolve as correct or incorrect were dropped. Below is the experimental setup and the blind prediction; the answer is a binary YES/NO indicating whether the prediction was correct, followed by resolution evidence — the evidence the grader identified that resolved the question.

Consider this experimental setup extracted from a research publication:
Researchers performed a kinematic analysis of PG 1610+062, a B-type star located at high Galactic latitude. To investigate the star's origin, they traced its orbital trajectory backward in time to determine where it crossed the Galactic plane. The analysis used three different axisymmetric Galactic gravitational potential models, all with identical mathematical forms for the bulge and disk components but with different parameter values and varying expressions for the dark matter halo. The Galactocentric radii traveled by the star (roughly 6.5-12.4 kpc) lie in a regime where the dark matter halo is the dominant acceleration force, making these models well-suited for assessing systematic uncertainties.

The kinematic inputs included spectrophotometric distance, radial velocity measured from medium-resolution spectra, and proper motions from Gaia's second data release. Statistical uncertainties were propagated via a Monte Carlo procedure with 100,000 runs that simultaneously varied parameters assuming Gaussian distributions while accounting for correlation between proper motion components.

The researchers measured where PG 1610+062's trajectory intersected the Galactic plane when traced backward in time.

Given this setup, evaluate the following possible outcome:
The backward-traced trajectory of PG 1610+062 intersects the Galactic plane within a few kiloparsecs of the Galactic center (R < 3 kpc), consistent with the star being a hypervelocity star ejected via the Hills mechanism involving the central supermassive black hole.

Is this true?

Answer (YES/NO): NO